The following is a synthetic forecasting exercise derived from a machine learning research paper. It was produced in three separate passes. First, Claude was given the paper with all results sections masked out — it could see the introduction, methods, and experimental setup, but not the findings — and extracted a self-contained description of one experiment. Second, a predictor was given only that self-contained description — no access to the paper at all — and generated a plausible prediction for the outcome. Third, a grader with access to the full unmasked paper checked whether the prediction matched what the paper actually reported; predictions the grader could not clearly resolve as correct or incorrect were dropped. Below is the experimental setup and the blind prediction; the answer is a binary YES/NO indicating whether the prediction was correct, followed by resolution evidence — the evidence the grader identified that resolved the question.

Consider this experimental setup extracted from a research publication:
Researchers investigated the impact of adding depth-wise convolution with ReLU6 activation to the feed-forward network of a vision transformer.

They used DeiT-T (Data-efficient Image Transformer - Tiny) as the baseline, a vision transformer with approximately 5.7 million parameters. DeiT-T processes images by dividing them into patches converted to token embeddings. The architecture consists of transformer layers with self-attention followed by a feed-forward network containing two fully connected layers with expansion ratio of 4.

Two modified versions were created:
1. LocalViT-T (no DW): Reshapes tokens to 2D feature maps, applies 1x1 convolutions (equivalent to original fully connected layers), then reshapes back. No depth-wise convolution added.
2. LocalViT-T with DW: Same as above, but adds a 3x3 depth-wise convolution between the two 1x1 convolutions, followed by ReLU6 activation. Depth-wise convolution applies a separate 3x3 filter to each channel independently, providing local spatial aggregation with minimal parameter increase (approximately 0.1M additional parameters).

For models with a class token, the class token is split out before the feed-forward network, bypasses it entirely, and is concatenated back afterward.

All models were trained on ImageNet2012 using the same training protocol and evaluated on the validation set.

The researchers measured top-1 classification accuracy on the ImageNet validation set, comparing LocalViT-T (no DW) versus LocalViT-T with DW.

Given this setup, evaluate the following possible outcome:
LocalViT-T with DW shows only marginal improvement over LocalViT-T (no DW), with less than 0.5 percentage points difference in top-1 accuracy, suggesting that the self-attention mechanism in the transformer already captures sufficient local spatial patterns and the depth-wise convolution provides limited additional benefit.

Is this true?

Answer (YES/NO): NO